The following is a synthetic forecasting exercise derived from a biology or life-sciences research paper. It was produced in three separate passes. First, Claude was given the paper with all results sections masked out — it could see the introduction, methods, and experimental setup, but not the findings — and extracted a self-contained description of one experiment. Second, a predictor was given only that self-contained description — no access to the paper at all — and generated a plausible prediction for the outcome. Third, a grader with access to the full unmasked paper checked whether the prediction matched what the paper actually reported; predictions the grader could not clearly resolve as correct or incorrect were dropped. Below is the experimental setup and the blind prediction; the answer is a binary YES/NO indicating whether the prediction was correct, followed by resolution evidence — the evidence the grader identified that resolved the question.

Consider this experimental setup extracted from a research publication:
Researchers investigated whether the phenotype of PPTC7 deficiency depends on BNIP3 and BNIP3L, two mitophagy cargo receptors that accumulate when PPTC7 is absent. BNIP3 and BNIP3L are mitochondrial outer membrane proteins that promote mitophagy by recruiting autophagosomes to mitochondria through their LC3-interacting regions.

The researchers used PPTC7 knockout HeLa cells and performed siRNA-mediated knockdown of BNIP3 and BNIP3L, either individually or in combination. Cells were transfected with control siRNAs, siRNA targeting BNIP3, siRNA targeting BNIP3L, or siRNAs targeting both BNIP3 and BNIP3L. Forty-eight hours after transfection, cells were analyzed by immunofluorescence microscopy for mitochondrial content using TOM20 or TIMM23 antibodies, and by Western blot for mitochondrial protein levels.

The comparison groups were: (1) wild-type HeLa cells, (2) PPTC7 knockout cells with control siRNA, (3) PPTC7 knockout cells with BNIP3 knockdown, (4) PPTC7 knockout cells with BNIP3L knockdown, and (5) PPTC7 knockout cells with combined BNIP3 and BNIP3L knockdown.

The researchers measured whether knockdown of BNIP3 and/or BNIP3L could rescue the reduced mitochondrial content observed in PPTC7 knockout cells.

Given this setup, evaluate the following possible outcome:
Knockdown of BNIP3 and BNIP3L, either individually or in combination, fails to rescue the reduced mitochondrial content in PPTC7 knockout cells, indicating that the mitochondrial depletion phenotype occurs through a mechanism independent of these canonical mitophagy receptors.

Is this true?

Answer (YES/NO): NO